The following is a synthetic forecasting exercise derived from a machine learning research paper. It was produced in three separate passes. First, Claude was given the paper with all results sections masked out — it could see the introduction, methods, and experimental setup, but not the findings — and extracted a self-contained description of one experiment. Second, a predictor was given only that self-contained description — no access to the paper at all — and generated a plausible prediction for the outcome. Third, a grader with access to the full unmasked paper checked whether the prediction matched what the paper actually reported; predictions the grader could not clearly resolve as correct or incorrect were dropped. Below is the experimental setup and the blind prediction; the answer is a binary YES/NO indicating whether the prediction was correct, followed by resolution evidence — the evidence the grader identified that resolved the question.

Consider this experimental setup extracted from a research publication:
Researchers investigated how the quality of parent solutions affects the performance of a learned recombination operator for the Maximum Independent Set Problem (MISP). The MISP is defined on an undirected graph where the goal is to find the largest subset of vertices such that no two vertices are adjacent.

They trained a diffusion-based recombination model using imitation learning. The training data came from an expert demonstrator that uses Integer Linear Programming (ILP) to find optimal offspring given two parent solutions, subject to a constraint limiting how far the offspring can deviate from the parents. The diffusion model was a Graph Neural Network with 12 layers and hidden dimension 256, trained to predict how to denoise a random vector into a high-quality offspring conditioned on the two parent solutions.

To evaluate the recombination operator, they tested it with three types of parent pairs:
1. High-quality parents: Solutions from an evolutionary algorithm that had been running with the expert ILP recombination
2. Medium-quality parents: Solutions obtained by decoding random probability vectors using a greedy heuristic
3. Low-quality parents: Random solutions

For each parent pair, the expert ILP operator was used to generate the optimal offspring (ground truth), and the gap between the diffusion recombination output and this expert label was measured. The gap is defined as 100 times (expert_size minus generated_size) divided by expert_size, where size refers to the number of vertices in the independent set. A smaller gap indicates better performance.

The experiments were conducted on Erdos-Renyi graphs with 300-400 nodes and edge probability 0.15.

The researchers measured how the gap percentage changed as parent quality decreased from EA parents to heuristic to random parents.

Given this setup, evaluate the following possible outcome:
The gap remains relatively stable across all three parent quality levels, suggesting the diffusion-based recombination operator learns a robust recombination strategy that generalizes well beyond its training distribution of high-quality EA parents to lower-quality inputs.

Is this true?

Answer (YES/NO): NO